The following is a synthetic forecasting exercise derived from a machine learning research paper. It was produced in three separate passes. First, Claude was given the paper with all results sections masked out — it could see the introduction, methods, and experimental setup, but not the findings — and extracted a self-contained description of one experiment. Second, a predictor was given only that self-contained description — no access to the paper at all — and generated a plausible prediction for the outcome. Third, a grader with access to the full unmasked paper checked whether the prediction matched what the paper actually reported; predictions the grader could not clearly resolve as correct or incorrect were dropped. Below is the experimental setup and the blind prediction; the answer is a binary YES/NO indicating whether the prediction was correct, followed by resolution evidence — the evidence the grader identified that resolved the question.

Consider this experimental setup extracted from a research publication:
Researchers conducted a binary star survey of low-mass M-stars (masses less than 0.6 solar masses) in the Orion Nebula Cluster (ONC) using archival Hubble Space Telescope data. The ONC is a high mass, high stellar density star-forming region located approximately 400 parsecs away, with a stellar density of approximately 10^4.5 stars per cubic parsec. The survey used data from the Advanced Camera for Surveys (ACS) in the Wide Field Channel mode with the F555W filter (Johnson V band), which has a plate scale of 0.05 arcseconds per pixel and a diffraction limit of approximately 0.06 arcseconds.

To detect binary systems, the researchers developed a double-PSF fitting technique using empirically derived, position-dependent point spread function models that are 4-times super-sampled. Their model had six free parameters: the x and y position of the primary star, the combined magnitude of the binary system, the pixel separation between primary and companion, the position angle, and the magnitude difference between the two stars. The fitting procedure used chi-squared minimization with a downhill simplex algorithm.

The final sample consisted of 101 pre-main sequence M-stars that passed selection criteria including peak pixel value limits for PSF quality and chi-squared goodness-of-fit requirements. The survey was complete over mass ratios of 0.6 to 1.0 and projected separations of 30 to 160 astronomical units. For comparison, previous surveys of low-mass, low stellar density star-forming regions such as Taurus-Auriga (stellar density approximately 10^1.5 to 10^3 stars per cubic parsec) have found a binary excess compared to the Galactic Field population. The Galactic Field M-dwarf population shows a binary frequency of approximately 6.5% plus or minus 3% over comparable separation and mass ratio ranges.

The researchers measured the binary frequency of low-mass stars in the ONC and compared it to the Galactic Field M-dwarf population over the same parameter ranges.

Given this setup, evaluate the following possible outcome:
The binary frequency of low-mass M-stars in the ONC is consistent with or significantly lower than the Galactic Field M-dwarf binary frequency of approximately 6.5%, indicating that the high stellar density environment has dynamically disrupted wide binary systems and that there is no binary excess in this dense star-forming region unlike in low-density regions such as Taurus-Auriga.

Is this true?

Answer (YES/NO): NO